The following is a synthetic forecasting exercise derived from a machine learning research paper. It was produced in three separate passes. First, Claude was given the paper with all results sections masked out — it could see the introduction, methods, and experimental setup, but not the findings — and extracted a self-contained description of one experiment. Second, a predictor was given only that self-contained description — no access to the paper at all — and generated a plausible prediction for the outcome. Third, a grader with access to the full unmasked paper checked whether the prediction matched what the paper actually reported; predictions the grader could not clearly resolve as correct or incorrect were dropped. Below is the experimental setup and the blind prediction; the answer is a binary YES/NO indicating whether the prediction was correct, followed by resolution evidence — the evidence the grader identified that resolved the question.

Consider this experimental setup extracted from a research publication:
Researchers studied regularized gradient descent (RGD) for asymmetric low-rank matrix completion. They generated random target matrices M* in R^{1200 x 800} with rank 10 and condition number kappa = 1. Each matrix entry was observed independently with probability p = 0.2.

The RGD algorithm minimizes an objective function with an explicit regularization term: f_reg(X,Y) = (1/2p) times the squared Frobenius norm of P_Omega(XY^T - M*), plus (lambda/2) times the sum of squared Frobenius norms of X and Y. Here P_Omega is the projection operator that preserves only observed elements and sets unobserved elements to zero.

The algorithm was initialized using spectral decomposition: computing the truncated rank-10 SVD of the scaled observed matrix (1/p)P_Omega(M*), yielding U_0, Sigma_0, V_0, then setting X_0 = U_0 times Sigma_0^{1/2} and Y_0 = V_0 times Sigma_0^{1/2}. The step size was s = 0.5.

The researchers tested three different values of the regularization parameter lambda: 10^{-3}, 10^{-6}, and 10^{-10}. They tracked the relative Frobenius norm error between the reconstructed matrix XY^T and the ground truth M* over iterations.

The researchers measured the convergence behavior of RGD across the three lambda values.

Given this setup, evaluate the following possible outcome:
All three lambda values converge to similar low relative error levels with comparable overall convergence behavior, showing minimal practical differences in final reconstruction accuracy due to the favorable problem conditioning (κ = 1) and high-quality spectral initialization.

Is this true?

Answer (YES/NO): NO